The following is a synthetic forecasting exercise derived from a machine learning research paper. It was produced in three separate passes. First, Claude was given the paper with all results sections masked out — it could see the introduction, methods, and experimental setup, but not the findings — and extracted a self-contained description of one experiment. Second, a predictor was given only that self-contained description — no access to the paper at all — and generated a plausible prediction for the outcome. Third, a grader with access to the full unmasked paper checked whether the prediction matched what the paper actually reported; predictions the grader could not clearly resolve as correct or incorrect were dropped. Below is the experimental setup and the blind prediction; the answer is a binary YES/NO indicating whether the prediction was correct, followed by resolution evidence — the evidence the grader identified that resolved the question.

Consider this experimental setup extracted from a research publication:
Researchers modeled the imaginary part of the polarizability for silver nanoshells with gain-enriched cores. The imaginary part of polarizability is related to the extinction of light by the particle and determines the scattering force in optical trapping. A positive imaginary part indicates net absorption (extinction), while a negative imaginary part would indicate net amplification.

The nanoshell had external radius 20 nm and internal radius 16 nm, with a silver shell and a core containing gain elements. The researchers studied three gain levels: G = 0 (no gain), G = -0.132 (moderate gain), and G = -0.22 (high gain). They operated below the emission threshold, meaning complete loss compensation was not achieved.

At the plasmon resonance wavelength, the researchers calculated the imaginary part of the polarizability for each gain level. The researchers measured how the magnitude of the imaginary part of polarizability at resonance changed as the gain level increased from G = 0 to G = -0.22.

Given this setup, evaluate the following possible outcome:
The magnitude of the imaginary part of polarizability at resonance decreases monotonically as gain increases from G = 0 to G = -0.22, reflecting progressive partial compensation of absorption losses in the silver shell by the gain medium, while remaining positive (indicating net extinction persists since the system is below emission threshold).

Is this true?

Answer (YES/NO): NO